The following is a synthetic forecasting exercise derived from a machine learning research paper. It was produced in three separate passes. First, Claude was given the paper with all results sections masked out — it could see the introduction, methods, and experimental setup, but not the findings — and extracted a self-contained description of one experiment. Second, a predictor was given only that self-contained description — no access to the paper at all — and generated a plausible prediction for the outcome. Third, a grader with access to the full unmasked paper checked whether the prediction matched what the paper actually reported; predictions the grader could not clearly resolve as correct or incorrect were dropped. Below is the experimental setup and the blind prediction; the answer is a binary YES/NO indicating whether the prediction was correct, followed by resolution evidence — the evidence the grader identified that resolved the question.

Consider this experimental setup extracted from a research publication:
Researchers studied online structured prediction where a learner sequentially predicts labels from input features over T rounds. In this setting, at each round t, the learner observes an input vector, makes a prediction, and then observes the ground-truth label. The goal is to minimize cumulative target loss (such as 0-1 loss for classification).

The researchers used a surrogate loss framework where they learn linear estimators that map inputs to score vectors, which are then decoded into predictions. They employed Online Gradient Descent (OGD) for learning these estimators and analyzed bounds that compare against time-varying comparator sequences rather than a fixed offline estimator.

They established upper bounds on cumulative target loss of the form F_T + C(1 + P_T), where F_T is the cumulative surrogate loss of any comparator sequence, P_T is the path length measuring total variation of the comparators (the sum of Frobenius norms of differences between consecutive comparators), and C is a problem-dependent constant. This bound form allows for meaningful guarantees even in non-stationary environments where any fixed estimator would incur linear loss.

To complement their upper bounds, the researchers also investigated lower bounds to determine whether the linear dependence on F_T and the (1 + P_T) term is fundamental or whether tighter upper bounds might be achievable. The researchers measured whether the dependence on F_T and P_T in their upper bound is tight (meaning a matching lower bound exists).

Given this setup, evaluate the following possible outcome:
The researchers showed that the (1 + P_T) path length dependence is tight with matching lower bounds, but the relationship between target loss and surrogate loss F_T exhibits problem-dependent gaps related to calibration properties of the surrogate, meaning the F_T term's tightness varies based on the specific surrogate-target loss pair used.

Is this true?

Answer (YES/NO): NO